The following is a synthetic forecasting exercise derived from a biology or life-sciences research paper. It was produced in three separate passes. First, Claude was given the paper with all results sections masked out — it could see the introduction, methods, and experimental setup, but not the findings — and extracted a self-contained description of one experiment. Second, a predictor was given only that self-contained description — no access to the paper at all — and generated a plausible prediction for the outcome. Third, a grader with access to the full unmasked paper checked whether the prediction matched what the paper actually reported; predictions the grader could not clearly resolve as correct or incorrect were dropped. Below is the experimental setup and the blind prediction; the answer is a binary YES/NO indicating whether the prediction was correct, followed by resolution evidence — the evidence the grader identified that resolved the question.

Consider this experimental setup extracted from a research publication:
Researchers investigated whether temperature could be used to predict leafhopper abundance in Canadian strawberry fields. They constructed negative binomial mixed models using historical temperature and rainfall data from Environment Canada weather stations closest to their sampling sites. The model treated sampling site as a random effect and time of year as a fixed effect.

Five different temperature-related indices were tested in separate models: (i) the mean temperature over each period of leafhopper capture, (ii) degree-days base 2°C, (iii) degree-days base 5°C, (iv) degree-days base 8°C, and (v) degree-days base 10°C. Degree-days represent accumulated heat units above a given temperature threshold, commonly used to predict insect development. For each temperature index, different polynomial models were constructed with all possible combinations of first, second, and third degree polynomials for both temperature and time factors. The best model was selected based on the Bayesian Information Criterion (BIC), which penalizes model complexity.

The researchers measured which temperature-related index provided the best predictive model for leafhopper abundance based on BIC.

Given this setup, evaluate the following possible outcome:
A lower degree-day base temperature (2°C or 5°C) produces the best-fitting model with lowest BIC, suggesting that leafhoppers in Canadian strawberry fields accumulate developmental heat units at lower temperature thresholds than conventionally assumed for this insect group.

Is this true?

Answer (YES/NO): NO